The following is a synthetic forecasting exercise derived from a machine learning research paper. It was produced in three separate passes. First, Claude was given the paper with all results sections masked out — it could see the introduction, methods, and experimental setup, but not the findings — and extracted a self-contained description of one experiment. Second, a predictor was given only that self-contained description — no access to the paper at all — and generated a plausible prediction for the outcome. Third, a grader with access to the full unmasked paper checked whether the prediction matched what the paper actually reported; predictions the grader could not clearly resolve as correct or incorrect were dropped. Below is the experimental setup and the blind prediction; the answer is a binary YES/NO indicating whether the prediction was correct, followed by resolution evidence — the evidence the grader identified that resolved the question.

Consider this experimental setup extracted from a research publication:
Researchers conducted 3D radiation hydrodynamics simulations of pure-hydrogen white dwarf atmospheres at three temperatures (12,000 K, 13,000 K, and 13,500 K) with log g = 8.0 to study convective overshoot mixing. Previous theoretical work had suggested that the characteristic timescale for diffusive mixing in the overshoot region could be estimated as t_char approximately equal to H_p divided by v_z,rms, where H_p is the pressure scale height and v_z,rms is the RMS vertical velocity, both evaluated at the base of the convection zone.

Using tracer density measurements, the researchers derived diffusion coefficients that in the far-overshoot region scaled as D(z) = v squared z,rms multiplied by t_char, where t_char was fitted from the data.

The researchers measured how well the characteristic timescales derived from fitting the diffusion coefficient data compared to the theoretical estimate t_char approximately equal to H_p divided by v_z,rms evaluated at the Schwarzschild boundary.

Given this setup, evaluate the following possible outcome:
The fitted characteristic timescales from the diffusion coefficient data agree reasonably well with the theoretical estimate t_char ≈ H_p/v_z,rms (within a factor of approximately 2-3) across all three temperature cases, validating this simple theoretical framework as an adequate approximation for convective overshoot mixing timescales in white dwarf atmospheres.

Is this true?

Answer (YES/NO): YES